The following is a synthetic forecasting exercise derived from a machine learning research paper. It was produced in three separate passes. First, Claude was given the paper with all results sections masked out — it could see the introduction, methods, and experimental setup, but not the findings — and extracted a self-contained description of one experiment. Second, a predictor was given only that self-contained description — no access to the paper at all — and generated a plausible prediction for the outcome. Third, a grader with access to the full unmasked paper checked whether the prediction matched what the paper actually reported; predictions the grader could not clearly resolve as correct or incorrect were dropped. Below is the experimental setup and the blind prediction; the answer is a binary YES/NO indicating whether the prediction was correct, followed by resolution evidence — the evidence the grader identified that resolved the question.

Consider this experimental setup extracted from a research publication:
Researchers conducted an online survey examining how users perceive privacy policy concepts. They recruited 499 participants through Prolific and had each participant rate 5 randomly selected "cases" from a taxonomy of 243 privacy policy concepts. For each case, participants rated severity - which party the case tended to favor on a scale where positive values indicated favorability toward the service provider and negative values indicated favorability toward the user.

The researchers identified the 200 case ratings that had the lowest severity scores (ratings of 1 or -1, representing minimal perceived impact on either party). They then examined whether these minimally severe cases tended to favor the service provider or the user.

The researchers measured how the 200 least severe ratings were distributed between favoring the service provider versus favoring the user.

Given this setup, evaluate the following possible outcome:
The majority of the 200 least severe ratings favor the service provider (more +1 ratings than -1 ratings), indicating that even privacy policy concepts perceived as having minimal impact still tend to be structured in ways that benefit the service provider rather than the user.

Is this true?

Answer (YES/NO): NO